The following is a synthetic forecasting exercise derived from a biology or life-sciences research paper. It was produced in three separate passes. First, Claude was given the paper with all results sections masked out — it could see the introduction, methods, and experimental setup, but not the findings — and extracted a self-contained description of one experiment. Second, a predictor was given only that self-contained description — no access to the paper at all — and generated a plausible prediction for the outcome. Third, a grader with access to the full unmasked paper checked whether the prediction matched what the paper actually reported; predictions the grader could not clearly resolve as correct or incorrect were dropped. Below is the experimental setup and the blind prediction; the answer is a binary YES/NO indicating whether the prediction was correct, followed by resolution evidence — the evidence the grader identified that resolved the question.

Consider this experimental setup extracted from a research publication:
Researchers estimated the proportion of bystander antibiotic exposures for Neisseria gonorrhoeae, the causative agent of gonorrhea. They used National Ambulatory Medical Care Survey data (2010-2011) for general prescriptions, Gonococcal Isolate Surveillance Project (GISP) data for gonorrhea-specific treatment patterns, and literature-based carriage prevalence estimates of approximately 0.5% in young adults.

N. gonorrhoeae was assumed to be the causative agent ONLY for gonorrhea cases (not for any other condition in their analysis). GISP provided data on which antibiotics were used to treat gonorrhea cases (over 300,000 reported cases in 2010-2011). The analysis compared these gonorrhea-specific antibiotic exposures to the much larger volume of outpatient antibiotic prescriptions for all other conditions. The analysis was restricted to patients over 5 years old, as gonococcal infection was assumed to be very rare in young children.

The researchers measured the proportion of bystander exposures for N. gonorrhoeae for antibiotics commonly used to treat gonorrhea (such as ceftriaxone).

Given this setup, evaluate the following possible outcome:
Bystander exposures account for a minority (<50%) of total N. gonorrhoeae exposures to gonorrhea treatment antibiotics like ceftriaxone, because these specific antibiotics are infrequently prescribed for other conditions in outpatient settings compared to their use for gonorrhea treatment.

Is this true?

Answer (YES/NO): YES